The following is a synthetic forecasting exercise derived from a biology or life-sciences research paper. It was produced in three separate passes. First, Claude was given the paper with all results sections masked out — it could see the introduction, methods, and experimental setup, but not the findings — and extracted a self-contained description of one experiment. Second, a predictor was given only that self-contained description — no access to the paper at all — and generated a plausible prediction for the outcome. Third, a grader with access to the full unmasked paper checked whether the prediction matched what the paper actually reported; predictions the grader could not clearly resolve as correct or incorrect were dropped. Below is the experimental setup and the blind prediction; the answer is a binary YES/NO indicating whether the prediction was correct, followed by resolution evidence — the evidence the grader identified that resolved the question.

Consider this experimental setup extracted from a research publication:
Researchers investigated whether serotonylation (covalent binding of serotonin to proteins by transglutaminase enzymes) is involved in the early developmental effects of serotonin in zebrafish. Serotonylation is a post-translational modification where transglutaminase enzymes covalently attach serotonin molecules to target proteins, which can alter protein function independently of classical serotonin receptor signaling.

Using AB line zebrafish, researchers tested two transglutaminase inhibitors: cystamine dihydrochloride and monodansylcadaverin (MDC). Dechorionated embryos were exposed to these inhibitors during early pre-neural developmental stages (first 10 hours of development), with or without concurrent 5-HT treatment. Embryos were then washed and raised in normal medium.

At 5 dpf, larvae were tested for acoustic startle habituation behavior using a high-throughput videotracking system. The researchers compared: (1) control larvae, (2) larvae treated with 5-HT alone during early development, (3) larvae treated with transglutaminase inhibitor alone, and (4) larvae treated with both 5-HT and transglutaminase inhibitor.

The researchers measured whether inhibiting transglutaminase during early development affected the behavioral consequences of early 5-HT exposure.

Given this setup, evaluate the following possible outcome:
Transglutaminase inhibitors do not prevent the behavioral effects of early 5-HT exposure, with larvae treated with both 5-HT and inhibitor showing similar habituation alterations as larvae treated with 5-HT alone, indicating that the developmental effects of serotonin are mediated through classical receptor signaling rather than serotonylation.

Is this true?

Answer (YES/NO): YES